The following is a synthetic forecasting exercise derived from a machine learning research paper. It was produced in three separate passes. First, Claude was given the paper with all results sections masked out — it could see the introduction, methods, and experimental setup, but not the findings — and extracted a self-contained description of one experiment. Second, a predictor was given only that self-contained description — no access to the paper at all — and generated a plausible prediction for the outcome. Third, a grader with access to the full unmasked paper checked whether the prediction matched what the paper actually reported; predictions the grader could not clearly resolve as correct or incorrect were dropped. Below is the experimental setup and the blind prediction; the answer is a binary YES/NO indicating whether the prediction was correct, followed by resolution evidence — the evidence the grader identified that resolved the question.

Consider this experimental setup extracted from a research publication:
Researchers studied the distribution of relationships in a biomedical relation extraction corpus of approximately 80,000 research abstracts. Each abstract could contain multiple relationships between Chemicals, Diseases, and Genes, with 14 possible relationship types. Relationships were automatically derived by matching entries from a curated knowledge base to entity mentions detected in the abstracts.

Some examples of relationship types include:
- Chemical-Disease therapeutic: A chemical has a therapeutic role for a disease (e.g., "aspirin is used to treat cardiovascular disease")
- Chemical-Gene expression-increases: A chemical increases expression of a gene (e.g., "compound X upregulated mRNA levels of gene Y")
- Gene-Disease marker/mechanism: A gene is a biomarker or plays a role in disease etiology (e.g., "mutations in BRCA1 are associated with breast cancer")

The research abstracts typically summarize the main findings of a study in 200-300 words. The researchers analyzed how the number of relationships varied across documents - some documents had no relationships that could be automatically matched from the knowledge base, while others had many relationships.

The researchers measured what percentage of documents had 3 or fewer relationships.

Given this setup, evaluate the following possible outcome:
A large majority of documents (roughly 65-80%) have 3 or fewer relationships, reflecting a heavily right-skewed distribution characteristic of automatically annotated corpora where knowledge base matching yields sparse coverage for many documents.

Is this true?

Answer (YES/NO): YES